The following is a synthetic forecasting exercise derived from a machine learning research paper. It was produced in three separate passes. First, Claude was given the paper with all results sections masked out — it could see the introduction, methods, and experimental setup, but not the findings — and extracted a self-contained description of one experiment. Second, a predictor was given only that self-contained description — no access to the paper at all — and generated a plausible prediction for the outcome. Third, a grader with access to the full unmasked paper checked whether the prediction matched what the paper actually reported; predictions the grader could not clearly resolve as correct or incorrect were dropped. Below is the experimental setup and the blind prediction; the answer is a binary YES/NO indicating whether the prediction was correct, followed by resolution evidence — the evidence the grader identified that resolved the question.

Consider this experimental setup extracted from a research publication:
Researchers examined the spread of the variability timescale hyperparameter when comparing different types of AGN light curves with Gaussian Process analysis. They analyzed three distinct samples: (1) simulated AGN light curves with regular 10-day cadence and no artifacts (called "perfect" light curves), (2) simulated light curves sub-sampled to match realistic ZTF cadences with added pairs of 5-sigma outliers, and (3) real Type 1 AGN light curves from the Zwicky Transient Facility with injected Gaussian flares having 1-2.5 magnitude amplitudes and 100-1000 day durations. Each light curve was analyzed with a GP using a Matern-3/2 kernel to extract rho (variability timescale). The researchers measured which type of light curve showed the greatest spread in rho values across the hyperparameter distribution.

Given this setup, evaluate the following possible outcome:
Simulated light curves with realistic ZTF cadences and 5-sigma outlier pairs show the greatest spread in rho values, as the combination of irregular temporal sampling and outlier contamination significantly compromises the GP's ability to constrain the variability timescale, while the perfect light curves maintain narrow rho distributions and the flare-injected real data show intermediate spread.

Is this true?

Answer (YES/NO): NO